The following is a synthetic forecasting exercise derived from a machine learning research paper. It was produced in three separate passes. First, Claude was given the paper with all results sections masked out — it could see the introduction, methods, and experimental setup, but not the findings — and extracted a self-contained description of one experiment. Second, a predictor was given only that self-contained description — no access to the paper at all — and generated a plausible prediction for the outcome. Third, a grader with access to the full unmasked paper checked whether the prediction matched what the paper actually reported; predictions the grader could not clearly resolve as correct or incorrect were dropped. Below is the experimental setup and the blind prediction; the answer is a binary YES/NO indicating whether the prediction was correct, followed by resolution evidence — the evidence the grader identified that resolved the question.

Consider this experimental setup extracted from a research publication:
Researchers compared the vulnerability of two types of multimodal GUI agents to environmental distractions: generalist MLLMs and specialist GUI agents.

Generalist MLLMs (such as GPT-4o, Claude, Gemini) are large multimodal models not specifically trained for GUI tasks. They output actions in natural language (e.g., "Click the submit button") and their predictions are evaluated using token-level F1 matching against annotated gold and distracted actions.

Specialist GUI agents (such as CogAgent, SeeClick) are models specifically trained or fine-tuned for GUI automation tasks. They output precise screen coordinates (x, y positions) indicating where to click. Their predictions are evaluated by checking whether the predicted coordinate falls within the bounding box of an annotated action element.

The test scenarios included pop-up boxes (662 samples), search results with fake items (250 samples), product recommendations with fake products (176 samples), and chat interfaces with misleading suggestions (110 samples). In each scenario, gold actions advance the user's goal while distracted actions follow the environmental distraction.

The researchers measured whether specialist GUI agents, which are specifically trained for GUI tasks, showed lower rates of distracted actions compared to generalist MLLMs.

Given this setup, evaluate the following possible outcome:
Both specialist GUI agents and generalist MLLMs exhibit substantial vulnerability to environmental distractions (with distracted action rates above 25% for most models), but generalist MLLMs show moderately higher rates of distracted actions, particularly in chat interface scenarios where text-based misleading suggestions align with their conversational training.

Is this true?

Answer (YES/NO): NO